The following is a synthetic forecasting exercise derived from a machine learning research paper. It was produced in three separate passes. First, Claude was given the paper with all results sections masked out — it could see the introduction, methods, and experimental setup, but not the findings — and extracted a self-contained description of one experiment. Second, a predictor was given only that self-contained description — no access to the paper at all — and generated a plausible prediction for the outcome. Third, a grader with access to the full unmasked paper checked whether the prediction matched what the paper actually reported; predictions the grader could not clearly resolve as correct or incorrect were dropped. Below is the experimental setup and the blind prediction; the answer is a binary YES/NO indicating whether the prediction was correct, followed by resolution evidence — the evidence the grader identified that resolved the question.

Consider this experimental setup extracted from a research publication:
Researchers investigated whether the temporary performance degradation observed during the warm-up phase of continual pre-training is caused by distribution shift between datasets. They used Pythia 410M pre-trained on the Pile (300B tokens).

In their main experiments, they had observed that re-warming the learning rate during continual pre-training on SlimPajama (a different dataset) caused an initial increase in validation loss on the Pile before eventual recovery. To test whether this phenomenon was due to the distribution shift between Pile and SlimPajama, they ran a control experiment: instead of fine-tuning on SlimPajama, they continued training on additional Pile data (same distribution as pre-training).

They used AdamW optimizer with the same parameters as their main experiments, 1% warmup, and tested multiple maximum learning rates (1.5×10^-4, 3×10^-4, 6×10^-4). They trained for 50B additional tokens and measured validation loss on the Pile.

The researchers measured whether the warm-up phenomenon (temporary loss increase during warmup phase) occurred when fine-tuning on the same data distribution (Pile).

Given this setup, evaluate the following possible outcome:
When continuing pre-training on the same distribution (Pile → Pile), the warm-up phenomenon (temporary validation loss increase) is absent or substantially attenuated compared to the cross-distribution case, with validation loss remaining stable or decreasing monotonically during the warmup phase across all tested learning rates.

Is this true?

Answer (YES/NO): NO